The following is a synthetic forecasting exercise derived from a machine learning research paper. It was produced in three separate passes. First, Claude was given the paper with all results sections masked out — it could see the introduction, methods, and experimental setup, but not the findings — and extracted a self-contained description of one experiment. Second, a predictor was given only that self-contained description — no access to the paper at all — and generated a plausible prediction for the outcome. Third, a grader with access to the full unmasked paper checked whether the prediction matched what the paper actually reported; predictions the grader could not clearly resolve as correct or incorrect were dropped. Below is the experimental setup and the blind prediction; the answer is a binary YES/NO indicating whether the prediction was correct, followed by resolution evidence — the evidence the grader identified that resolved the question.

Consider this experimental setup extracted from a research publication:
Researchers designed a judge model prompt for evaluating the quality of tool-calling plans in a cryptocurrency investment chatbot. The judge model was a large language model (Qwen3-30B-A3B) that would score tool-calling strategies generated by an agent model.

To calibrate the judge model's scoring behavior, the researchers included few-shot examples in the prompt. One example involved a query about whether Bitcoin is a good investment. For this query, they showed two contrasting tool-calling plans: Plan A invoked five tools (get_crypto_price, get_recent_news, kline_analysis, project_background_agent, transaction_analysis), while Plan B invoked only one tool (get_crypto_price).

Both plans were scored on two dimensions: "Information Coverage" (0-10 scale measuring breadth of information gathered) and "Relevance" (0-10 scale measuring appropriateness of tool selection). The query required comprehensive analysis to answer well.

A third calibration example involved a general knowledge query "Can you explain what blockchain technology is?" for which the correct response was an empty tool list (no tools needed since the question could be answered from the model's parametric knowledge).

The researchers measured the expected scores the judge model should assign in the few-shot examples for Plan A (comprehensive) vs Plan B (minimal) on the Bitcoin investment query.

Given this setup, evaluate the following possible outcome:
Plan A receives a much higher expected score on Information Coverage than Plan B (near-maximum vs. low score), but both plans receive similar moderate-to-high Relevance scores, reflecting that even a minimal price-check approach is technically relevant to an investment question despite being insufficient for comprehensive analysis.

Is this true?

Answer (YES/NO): NO